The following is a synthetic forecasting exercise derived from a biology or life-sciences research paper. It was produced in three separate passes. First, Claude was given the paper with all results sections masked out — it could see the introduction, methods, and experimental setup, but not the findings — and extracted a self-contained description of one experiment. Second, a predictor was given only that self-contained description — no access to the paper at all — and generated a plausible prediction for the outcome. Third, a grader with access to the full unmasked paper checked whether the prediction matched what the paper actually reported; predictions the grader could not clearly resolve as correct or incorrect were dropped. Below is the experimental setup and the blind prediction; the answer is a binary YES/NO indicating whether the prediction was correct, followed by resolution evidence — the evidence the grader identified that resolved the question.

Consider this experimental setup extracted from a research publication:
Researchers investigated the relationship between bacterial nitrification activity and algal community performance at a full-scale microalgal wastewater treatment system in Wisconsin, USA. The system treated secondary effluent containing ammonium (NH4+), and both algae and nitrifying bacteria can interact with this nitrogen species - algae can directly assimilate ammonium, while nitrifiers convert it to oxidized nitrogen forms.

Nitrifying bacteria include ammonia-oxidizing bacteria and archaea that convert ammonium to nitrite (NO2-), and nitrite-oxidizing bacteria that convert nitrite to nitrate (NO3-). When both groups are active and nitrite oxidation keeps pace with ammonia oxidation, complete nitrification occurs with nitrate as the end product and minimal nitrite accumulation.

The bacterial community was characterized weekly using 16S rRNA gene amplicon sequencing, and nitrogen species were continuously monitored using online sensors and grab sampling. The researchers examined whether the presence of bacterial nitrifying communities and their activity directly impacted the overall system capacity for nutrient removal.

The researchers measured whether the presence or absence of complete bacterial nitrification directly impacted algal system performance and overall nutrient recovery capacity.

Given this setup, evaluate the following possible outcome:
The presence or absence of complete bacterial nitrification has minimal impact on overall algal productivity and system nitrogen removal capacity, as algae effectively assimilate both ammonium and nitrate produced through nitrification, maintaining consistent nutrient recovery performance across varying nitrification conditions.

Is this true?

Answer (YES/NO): YES